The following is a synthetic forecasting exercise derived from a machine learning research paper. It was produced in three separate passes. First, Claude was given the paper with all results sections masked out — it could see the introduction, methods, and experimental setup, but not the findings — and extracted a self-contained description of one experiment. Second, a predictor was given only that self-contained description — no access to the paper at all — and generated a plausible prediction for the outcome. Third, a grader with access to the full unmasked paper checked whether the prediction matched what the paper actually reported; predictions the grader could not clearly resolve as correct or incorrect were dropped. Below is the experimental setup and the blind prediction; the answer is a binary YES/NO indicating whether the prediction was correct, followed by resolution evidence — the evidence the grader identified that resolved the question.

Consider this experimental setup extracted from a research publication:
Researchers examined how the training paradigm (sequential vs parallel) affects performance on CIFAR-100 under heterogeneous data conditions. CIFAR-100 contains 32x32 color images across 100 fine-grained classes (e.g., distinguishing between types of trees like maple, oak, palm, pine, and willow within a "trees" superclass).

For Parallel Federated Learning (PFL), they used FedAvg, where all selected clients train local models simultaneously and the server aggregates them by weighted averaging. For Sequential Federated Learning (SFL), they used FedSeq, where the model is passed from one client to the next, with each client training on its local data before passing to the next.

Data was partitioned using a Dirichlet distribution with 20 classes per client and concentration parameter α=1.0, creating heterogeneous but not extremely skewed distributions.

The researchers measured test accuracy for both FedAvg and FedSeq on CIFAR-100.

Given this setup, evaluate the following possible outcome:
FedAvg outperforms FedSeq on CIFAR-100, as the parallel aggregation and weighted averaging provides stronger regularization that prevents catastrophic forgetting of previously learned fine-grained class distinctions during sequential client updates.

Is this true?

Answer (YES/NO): NO